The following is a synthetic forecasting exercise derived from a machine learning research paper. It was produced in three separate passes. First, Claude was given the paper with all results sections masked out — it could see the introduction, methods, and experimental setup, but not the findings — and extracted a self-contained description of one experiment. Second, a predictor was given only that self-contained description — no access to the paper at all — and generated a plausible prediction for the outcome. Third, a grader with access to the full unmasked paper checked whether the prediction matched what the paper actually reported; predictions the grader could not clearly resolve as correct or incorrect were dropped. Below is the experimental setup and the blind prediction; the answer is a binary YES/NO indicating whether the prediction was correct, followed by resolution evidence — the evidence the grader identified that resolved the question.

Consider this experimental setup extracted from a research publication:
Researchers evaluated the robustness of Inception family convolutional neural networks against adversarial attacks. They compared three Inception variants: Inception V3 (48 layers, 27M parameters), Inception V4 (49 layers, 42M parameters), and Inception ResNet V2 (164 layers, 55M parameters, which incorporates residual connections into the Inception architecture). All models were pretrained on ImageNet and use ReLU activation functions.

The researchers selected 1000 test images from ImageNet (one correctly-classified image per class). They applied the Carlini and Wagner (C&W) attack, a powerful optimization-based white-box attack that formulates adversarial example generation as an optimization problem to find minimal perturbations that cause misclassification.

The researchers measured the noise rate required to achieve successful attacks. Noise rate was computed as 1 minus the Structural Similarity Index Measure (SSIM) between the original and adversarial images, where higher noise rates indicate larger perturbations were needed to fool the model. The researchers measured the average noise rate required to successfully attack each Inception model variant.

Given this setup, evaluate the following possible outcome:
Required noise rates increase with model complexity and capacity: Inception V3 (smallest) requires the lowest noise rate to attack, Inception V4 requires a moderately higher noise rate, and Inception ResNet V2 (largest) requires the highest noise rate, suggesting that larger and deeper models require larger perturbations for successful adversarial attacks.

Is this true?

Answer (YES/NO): YES